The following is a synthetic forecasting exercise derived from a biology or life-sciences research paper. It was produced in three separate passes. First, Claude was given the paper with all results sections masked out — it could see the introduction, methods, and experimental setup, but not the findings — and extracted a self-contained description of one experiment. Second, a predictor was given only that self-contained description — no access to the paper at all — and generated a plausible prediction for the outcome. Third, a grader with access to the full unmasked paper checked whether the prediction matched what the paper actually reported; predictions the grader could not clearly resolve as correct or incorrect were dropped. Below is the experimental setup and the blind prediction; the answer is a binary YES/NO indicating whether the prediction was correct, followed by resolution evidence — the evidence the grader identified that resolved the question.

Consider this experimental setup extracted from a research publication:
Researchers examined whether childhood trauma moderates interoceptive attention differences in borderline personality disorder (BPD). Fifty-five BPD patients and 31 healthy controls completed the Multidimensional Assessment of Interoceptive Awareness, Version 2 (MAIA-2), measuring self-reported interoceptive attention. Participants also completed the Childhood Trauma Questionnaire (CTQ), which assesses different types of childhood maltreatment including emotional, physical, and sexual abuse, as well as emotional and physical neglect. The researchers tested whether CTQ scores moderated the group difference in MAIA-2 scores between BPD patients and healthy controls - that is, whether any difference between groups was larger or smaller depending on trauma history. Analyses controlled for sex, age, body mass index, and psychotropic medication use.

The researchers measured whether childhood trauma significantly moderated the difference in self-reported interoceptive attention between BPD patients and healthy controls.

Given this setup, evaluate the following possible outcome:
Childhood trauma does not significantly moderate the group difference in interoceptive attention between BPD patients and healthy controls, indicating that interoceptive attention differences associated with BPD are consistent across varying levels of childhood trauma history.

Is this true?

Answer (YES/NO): YES